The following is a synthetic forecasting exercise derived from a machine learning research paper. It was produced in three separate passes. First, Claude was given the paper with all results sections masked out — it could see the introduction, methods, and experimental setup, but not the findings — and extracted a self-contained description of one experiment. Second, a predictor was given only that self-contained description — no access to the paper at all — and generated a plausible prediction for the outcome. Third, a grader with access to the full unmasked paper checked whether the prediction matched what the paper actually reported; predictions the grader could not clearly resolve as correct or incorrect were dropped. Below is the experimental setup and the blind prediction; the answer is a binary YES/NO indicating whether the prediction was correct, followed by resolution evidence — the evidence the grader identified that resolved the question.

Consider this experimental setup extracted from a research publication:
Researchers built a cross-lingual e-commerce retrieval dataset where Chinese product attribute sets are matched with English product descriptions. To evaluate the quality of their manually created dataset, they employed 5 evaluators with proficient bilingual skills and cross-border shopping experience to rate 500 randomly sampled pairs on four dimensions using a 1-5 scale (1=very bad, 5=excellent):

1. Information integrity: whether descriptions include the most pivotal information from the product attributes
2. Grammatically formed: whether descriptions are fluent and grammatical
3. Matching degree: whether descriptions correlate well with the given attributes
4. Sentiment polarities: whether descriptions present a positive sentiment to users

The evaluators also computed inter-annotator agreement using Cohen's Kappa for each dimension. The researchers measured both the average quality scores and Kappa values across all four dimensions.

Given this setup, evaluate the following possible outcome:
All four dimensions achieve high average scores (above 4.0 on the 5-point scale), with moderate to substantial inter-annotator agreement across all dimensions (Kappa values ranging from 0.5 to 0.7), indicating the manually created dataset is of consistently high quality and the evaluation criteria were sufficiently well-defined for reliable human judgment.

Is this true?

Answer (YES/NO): NO